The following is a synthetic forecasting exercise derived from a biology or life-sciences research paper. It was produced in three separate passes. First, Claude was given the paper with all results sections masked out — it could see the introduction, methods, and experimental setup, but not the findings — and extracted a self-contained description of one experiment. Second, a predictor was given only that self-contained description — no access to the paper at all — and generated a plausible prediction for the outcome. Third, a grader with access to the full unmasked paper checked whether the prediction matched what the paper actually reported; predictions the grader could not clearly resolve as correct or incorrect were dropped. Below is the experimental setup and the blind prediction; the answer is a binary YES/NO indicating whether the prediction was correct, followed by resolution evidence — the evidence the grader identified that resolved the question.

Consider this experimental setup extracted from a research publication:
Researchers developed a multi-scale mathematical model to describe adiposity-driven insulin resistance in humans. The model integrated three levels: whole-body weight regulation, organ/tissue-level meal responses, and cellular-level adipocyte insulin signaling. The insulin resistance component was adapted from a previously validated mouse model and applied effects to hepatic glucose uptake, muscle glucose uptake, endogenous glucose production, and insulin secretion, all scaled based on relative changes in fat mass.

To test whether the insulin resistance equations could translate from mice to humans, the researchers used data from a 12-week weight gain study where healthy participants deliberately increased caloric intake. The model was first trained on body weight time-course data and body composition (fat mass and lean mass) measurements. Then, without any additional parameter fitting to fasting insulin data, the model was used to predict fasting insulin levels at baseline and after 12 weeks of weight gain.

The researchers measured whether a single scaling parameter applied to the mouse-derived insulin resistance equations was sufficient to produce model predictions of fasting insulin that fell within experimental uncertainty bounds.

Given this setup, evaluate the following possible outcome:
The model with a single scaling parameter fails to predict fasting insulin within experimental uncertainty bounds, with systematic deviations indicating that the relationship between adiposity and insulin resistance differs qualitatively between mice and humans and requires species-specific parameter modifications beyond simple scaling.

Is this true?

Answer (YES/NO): NO